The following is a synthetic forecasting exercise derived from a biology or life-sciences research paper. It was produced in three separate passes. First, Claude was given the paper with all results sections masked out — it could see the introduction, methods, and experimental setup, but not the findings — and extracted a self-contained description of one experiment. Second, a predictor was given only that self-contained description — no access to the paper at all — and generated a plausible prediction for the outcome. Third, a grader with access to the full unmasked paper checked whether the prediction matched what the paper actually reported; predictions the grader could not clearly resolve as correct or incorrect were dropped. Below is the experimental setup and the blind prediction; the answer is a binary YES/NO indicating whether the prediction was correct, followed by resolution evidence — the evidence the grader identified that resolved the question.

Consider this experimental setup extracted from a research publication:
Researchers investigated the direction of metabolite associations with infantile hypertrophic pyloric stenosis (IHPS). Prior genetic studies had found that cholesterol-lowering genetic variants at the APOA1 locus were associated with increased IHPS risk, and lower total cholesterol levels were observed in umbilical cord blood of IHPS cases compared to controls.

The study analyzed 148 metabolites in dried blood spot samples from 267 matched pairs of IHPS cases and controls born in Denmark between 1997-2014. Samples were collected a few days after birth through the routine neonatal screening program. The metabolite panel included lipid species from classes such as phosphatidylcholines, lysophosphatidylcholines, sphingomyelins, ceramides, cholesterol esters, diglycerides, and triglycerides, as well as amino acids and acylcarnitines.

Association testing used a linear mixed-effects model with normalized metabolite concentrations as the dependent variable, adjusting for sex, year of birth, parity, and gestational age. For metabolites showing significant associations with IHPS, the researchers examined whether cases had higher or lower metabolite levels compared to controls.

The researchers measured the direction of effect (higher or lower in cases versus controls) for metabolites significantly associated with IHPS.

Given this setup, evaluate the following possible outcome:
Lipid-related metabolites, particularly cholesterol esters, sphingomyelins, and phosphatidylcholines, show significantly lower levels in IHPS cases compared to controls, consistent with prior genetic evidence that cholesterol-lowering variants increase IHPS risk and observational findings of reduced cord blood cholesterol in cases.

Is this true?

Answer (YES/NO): NO